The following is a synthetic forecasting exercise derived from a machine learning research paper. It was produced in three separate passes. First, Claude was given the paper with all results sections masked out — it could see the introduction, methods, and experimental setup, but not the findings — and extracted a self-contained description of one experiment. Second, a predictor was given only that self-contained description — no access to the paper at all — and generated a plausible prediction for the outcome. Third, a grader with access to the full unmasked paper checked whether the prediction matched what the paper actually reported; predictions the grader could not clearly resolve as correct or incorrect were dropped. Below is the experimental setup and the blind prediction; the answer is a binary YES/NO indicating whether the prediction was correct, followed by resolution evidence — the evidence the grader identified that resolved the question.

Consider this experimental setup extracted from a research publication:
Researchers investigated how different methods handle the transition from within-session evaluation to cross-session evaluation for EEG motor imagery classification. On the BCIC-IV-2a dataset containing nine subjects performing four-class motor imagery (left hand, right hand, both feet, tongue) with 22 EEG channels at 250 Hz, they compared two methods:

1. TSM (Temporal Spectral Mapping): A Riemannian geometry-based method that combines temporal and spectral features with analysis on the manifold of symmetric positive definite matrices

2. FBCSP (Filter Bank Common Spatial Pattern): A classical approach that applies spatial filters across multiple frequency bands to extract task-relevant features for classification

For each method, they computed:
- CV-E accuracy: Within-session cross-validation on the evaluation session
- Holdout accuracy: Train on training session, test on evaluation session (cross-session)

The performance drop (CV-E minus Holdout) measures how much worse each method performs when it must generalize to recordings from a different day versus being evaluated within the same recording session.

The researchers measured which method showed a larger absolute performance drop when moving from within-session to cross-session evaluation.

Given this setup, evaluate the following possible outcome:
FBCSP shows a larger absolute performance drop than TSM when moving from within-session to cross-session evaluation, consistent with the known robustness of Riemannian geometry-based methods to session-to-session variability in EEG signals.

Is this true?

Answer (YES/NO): NO